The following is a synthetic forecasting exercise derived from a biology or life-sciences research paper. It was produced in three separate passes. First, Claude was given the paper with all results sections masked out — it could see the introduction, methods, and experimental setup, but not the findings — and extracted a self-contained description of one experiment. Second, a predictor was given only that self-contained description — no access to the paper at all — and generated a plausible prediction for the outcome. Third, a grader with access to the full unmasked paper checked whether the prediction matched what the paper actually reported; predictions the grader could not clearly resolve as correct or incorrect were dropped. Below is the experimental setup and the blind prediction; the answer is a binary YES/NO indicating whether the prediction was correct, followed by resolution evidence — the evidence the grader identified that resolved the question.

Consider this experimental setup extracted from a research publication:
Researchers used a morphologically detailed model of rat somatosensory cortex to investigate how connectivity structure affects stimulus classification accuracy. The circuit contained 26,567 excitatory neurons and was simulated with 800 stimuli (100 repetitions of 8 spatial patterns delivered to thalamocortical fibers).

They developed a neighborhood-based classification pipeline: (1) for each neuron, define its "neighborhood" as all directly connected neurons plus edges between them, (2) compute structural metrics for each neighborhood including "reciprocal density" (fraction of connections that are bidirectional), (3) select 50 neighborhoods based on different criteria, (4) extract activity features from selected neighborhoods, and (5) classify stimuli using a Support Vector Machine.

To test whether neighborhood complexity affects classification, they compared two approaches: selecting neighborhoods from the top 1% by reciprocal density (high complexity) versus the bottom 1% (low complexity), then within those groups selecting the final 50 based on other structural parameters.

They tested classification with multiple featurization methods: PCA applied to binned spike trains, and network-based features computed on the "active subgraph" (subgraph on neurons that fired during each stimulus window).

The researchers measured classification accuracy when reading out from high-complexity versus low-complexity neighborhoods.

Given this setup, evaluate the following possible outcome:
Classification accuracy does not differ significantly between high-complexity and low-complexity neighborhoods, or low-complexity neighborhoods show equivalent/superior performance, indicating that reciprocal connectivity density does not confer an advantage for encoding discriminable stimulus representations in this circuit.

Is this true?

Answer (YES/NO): YES